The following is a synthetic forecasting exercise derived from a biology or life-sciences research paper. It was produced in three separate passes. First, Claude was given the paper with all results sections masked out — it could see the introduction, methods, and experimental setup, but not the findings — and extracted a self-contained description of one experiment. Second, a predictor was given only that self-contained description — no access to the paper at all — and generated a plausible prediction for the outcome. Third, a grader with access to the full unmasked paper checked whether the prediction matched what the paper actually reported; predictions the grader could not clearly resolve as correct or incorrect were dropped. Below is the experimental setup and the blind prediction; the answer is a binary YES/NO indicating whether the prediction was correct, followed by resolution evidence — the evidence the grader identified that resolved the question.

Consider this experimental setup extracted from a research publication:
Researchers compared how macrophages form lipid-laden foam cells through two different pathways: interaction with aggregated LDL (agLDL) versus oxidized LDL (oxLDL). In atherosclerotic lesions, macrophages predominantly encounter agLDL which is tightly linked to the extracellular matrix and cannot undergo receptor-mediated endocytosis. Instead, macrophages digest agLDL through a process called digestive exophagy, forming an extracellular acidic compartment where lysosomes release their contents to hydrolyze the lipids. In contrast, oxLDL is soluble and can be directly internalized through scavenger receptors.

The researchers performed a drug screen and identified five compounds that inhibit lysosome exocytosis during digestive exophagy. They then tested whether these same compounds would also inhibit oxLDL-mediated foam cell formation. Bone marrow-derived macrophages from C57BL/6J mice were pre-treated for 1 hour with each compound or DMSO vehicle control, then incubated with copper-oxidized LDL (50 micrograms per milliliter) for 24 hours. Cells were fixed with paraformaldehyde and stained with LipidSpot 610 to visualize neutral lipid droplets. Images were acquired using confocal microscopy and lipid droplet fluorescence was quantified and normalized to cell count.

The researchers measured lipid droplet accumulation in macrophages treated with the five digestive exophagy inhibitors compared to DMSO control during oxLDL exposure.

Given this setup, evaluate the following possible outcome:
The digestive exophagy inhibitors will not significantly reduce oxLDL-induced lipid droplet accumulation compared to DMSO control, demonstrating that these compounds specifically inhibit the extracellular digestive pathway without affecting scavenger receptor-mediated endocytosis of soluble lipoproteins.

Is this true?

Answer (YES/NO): NO